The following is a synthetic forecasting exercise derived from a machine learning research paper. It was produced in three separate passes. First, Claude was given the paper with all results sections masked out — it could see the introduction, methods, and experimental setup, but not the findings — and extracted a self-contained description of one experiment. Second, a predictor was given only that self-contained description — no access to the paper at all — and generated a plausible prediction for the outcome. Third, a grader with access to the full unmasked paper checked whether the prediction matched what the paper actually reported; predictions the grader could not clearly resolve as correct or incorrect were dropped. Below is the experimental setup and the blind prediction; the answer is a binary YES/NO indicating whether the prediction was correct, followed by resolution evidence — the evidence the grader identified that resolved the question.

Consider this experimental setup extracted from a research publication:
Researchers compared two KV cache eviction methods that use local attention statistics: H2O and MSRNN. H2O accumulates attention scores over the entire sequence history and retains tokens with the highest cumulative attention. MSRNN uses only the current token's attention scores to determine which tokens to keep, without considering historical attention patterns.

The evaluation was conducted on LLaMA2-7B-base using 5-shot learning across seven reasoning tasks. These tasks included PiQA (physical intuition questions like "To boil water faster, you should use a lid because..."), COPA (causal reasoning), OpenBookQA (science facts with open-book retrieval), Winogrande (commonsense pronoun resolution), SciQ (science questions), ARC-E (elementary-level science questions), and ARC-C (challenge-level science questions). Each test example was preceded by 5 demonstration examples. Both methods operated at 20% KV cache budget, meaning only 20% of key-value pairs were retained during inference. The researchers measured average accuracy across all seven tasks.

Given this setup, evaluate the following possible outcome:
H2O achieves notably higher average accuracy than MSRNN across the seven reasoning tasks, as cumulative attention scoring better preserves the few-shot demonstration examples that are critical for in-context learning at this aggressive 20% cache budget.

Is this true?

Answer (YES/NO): NO